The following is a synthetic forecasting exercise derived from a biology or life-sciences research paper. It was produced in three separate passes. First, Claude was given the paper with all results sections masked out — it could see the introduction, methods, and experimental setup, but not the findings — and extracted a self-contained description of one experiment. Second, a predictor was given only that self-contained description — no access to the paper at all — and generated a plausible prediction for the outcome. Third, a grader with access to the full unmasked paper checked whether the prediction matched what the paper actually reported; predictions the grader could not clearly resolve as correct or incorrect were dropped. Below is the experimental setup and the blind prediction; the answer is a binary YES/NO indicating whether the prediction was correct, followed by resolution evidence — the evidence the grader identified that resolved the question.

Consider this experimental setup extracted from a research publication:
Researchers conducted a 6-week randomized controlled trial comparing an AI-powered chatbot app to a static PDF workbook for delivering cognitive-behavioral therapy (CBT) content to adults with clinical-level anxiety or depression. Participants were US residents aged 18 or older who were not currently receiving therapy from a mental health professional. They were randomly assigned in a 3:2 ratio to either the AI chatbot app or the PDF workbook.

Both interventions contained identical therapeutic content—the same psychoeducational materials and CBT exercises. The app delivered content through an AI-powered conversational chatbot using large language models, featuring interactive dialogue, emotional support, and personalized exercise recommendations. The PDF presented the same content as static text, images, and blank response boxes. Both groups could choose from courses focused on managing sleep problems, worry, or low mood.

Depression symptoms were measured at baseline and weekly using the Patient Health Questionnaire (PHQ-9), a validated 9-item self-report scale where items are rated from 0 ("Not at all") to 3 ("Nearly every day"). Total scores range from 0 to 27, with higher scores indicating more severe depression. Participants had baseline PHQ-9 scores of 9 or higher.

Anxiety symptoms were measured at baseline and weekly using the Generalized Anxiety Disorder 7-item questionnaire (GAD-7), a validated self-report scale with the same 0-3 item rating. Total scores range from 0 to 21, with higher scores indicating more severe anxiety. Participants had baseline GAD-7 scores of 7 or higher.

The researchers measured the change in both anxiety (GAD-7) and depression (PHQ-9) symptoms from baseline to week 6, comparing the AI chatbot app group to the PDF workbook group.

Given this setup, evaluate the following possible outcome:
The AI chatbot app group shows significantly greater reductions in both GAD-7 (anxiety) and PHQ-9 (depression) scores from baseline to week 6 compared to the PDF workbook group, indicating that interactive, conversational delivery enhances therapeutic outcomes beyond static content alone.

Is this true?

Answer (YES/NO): NO